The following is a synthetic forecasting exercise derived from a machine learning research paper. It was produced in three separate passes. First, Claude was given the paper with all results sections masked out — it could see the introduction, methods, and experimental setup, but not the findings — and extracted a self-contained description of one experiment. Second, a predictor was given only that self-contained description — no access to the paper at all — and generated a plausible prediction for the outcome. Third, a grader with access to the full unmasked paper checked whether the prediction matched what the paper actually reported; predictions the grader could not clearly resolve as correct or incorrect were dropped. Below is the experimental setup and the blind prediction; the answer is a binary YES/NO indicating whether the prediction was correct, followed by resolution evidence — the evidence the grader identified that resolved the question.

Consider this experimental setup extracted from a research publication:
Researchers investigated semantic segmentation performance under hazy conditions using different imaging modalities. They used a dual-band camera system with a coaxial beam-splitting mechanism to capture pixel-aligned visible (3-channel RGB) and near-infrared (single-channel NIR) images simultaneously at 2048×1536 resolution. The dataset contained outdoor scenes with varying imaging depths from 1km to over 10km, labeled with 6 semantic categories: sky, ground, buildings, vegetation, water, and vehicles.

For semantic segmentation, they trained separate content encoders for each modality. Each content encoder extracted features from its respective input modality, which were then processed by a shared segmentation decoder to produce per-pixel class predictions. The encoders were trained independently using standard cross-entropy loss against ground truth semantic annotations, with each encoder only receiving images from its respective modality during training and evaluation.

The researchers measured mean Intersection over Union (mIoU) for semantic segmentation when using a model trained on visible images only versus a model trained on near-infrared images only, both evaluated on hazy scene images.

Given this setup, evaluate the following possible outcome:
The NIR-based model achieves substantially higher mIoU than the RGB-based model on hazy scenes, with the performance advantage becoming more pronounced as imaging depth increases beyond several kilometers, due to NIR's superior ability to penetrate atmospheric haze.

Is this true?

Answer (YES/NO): NO